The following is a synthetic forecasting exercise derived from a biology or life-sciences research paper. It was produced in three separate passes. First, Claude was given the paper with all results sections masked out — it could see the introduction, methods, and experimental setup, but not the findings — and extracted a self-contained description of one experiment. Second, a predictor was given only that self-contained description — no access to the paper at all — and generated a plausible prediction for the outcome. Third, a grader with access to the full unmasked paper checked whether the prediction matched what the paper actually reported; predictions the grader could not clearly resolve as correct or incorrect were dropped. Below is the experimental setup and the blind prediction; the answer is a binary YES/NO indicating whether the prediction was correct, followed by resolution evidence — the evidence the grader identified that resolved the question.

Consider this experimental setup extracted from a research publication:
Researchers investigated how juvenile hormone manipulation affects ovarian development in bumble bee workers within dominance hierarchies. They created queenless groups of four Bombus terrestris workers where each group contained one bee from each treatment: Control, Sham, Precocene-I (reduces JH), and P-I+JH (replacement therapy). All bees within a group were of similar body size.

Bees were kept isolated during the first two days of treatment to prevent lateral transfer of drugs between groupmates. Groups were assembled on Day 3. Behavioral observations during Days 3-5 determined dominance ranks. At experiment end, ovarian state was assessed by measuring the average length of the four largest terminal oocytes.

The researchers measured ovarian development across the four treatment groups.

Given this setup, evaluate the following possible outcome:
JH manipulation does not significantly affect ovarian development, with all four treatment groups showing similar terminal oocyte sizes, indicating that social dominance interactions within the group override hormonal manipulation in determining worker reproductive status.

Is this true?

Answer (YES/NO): NO